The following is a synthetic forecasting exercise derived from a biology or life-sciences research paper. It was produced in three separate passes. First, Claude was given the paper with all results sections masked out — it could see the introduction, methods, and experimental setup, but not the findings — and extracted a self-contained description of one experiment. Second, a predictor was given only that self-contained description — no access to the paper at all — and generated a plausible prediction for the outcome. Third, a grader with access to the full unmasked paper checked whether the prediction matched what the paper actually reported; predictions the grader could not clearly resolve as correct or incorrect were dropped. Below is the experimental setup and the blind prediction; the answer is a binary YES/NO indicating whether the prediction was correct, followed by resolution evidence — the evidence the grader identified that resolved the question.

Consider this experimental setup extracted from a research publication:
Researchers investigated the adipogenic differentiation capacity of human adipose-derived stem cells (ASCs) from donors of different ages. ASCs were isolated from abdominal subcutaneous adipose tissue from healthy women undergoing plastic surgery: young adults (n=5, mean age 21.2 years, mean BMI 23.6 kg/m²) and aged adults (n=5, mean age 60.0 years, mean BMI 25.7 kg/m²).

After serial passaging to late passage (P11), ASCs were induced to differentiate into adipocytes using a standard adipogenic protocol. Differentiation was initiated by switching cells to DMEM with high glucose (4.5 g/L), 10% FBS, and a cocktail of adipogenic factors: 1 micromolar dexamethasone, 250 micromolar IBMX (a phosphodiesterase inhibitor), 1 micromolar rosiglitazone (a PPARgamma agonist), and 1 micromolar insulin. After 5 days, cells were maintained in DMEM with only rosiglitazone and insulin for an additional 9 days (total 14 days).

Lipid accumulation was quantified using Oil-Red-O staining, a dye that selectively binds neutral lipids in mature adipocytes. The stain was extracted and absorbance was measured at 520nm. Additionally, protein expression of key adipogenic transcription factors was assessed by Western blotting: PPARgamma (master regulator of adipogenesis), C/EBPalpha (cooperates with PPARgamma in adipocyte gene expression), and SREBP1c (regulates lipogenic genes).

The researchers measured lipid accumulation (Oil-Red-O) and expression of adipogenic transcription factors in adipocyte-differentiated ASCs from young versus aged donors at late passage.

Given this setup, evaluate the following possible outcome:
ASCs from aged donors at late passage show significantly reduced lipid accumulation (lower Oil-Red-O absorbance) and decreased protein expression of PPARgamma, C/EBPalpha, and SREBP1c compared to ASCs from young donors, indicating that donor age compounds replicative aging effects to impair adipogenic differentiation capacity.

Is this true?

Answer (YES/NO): YES